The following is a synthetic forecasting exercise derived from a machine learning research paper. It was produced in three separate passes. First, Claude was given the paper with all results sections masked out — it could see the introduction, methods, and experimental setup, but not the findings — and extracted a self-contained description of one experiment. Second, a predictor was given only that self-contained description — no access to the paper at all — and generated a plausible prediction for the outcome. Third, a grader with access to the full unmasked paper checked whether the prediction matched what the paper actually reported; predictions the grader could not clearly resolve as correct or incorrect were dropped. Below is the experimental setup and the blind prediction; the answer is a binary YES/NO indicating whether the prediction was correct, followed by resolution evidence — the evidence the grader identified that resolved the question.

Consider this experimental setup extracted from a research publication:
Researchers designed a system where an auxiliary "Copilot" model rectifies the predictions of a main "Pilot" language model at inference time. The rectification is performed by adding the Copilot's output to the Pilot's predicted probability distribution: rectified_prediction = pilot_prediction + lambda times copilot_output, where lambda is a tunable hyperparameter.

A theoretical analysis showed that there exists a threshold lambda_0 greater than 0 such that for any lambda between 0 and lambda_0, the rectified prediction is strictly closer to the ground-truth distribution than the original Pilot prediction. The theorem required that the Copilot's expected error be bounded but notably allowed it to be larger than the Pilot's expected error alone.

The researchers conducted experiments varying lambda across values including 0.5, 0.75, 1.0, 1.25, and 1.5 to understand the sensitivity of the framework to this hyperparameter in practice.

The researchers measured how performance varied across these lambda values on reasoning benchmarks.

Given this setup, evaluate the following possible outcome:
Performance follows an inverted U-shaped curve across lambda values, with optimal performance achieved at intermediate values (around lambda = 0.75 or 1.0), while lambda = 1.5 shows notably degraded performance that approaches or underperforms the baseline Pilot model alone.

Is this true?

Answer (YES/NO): NO